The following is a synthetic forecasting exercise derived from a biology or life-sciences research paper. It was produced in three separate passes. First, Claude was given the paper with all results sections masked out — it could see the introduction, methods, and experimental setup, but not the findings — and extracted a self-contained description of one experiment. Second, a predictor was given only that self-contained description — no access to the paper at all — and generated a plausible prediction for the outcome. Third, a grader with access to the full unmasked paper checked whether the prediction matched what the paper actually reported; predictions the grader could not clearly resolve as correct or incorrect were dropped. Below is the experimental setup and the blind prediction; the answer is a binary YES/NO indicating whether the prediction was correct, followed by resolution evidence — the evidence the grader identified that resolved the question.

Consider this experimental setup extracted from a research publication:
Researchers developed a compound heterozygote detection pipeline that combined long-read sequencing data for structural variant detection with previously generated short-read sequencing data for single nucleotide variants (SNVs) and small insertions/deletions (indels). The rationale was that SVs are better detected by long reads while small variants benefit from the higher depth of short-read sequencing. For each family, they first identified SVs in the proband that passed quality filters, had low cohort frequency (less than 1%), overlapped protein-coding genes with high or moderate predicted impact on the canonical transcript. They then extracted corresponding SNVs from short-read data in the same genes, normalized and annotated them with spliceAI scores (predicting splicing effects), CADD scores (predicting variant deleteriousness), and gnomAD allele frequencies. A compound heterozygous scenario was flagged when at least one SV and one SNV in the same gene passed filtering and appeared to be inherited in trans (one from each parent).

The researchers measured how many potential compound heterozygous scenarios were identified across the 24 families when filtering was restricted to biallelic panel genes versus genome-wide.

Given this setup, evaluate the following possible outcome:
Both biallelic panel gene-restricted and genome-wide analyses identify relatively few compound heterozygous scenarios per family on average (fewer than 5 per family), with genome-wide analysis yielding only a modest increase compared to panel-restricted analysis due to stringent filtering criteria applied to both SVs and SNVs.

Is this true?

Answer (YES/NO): NO